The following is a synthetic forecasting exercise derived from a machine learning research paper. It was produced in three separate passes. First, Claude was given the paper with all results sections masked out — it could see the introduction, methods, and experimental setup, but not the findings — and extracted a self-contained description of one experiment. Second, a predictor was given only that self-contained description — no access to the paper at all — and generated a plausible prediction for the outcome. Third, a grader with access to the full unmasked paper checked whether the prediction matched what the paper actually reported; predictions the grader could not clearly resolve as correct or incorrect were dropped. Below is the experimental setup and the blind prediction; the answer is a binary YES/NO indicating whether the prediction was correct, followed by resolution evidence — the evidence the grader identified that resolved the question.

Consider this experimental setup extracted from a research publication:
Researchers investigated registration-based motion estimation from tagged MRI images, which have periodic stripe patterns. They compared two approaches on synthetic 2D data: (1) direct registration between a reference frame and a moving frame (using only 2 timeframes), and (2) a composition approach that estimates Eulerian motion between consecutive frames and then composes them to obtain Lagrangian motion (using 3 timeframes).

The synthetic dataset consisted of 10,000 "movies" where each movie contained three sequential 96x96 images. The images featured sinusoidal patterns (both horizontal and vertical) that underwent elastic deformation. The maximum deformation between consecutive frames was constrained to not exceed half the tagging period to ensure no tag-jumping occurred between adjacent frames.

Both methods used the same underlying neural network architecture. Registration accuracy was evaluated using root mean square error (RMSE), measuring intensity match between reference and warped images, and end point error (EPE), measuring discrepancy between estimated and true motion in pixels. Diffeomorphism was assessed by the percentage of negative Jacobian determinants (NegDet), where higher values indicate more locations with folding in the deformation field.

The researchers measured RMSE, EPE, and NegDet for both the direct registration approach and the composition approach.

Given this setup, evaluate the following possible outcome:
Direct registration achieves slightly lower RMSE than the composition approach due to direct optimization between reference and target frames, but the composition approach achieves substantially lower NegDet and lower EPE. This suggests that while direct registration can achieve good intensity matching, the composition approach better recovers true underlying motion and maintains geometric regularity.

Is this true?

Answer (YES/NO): NO